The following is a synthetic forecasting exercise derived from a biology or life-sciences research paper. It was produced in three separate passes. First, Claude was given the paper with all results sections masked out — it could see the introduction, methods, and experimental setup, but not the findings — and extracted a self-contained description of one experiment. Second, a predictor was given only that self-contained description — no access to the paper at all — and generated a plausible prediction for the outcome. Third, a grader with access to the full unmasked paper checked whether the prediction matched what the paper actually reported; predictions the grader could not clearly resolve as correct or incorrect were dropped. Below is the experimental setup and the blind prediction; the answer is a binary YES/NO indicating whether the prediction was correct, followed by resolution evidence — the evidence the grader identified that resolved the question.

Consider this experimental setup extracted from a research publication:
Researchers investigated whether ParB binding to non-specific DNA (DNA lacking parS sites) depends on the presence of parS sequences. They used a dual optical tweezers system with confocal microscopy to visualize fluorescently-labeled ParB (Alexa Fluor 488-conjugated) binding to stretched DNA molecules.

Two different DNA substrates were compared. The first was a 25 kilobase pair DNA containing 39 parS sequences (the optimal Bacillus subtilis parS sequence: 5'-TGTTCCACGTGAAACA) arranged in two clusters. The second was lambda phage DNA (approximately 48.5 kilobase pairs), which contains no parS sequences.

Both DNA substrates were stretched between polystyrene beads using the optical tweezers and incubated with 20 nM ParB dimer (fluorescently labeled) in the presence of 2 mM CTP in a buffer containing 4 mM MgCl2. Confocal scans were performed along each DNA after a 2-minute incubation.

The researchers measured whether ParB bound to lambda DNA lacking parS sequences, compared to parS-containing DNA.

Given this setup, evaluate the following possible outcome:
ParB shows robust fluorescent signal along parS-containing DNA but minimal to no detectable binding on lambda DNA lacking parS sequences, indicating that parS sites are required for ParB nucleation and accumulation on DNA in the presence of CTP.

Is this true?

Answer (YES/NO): YES